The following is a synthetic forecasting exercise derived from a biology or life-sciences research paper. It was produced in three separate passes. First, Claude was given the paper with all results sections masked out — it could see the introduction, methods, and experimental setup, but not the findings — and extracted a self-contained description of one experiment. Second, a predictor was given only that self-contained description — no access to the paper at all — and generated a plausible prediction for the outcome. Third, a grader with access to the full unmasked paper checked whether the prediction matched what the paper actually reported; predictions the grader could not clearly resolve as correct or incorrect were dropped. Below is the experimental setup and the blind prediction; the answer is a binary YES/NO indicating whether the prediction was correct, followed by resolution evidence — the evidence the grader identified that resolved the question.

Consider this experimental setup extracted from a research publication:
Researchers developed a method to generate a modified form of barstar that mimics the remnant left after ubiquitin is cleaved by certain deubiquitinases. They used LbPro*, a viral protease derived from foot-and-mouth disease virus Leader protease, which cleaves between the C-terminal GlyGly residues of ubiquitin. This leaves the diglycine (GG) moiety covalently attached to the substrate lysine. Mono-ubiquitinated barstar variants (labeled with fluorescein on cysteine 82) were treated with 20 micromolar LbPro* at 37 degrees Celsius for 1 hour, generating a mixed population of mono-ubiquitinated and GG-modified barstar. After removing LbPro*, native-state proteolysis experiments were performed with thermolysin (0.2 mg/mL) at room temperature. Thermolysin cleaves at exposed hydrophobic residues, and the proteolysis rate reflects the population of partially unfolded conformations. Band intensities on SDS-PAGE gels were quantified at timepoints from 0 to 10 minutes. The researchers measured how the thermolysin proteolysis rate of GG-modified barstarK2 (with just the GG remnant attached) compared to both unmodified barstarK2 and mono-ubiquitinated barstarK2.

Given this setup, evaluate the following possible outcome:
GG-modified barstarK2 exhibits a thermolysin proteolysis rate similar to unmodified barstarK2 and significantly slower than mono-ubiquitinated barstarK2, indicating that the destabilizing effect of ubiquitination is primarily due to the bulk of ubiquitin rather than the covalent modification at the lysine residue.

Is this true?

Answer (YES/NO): NO